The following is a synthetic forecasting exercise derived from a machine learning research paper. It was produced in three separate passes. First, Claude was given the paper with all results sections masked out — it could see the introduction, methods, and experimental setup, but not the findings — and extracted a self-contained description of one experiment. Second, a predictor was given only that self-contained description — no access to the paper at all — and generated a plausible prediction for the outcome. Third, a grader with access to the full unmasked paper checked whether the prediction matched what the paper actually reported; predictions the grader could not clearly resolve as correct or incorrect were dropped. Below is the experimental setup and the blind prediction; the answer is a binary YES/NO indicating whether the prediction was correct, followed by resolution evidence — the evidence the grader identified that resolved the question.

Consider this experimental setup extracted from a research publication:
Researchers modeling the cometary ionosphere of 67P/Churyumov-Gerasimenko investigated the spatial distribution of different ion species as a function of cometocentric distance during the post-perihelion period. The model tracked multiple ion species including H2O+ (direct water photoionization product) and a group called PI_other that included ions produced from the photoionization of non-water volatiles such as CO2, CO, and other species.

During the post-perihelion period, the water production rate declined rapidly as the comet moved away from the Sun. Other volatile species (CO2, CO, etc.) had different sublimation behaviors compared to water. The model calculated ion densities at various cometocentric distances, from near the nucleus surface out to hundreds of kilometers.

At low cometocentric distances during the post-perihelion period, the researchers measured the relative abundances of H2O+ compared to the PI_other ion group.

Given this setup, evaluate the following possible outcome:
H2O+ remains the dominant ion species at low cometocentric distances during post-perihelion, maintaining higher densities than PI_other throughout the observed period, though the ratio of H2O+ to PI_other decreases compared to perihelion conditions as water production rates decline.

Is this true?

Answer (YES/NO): NO